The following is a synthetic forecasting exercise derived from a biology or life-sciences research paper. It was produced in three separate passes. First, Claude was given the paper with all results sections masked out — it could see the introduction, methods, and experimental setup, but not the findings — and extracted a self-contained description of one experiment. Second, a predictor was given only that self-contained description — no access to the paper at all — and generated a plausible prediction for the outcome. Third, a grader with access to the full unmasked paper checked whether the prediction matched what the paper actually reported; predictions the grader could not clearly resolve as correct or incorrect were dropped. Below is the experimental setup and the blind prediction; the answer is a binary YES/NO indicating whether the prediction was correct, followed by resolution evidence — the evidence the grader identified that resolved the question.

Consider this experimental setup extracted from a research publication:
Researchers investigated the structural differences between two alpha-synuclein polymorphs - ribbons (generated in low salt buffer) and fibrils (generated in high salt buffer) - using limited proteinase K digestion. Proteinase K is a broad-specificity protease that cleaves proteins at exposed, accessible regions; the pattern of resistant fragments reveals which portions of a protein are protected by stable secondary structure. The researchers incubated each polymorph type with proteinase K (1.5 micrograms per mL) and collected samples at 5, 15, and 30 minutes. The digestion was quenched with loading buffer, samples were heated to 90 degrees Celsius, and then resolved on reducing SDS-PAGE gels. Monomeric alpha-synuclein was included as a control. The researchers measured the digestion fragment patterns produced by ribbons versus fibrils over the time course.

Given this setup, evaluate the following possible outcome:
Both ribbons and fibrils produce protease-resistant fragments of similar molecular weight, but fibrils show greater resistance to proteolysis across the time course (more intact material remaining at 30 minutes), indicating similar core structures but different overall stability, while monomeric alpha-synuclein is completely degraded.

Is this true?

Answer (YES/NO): NO